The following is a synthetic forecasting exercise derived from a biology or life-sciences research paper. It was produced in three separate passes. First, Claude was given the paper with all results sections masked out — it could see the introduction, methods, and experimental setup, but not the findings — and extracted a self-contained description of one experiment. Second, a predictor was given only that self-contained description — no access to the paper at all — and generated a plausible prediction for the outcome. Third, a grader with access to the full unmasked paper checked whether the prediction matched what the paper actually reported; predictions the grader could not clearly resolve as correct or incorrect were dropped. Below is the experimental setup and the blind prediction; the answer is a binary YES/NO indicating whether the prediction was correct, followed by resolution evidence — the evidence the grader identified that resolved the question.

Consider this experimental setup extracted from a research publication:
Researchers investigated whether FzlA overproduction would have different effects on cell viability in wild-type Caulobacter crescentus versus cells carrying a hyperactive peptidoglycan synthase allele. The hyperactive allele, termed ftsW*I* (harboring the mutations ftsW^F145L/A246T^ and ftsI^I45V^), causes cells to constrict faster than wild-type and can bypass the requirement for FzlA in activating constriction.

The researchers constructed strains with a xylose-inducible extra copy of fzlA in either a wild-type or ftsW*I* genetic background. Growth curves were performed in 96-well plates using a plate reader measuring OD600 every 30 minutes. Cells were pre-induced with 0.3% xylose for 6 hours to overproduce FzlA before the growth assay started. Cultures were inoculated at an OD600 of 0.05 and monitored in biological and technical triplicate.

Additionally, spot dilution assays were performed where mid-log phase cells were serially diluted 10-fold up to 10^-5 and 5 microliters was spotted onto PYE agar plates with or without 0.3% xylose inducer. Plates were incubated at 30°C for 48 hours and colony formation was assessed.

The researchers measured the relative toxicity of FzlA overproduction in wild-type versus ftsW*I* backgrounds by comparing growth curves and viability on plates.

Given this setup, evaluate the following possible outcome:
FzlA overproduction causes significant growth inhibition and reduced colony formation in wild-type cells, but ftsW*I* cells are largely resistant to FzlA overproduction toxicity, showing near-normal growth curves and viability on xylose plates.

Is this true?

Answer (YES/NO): NO